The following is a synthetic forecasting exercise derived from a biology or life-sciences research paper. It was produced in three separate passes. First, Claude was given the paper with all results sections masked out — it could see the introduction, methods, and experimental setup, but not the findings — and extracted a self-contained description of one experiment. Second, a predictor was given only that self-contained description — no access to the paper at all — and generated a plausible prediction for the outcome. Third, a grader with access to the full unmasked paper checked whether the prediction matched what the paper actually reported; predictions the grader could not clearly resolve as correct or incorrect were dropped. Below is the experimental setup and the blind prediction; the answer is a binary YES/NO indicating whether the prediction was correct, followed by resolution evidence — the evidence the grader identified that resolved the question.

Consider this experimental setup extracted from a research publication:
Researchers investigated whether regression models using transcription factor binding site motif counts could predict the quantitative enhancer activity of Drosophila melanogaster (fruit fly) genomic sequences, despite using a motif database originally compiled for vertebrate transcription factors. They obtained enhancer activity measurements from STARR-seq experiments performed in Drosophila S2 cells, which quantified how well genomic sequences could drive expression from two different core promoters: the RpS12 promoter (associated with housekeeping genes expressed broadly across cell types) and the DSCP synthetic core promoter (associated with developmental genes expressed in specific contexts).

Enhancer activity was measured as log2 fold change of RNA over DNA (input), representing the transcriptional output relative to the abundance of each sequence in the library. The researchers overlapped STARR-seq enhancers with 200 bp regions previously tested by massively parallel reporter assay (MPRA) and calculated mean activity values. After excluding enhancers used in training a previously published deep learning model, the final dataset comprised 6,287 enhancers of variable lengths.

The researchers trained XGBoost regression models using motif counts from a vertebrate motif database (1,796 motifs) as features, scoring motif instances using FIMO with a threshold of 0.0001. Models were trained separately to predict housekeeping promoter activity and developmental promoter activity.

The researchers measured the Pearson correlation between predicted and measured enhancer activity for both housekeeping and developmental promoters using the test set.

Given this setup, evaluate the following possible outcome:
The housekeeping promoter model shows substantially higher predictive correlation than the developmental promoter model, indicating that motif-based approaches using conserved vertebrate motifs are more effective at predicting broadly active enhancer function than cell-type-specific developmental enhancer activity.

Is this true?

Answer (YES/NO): YES